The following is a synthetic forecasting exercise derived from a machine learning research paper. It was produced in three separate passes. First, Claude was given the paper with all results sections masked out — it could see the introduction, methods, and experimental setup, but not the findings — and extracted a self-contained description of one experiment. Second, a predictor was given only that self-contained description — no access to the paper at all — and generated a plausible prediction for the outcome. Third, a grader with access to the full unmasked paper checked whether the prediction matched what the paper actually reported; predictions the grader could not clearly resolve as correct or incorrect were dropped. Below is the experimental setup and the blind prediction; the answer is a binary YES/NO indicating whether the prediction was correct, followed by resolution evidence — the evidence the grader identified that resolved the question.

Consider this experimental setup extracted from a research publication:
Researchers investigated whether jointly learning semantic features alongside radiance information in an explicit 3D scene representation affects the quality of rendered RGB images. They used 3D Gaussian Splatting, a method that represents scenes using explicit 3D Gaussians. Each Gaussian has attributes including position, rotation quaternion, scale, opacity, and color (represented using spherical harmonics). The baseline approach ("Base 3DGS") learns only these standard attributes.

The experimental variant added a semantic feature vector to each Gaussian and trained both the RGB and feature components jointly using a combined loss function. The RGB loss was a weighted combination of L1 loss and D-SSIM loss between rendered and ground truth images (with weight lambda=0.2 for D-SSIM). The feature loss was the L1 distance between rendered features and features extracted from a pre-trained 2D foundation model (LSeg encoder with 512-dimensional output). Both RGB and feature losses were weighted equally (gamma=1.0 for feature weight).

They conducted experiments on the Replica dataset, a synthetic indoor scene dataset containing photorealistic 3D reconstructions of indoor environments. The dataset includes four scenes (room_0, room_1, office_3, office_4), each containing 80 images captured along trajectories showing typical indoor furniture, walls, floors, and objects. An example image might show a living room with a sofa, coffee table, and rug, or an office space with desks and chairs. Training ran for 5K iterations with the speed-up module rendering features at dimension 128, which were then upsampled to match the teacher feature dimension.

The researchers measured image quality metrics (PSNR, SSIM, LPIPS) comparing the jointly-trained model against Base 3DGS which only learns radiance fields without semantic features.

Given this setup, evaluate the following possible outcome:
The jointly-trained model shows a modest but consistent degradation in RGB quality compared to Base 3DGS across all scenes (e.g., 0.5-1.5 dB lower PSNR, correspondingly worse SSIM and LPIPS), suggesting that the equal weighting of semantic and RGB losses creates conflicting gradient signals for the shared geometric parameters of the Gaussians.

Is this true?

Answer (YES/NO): NO